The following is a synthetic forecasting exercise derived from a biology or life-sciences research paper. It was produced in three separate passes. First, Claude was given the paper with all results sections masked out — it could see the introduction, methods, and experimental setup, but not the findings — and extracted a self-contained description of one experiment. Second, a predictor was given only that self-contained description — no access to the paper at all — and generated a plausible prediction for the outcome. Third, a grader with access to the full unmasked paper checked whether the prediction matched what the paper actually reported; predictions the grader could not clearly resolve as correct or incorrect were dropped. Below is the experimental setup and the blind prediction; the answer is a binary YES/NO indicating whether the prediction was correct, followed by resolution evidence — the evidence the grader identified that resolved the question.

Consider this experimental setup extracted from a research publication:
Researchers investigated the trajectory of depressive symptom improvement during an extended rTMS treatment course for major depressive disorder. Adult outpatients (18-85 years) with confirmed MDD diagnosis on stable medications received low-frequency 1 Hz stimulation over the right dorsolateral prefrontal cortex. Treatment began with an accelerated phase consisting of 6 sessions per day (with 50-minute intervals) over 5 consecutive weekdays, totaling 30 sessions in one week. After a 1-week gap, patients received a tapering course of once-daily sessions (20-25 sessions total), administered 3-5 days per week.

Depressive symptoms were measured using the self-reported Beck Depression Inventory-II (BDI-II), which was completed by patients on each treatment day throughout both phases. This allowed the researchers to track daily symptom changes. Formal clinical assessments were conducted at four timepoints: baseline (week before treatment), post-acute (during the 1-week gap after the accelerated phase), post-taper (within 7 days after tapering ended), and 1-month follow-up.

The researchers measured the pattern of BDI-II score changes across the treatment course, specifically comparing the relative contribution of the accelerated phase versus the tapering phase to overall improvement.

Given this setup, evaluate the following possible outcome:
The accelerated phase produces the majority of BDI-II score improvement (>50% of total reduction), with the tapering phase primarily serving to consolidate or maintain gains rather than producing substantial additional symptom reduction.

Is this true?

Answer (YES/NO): NO